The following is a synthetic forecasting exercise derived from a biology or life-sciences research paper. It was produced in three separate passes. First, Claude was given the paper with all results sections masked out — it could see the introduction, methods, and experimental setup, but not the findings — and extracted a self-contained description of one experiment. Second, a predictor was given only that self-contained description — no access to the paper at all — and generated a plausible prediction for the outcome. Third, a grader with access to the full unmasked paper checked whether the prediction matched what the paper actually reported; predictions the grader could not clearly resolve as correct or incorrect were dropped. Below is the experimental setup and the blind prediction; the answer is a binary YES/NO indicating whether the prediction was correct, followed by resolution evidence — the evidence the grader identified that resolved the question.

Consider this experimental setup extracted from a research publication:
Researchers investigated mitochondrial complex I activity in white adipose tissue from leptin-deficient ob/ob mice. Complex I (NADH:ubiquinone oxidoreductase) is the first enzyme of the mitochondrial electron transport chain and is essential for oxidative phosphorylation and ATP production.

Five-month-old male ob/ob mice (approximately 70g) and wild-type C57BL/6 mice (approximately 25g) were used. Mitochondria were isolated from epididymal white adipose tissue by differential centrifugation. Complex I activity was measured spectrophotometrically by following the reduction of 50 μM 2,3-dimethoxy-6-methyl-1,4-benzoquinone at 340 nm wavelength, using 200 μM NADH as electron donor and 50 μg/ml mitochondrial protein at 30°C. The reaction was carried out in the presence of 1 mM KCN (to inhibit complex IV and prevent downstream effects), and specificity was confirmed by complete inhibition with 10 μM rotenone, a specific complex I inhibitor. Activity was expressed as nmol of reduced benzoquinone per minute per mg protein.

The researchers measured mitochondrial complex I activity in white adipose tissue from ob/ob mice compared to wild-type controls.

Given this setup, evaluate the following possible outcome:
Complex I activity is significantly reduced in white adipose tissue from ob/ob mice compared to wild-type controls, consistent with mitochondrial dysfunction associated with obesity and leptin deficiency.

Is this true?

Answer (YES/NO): YES